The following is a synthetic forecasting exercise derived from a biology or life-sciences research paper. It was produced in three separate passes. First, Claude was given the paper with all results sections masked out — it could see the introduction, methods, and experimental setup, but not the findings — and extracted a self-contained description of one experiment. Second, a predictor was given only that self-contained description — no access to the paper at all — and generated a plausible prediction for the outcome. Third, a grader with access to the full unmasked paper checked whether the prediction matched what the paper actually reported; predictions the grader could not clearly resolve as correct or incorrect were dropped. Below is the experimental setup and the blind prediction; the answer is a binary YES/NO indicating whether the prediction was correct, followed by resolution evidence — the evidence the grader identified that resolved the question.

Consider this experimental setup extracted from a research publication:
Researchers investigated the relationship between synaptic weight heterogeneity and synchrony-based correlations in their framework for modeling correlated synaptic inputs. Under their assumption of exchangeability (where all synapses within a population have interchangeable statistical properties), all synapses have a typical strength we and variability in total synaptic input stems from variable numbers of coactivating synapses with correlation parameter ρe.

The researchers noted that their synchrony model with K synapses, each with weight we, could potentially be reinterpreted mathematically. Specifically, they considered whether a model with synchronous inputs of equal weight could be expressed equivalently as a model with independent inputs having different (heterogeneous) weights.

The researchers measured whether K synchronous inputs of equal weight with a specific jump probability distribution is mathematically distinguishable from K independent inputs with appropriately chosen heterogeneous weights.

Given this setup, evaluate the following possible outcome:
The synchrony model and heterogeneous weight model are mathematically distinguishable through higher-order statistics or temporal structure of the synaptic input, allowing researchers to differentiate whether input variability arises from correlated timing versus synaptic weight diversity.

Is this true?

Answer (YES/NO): NO